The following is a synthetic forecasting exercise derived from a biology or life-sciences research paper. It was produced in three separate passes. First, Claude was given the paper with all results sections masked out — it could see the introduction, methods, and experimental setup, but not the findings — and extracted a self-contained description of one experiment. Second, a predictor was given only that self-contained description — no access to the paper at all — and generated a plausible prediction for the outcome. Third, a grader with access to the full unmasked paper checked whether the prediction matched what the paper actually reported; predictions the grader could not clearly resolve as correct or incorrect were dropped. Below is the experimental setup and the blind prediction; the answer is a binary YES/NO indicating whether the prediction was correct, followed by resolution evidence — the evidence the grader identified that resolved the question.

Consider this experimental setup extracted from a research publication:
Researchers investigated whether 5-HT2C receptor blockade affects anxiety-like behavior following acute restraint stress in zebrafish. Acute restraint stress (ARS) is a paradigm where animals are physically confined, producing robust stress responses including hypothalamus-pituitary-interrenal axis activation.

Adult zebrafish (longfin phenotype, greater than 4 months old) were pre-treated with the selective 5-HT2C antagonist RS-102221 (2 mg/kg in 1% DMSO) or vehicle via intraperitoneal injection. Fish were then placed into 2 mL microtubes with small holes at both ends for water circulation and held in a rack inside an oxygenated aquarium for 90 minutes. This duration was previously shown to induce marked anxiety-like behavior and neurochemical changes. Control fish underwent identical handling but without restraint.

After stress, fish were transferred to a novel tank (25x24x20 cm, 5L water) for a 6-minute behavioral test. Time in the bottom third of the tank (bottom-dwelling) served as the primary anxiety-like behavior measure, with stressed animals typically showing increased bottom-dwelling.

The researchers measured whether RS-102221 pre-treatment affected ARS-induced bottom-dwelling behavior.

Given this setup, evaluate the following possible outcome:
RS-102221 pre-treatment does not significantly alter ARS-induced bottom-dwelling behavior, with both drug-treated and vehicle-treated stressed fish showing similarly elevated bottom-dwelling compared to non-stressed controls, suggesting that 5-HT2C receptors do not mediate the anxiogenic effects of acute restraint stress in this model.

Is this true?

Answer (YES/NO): NO